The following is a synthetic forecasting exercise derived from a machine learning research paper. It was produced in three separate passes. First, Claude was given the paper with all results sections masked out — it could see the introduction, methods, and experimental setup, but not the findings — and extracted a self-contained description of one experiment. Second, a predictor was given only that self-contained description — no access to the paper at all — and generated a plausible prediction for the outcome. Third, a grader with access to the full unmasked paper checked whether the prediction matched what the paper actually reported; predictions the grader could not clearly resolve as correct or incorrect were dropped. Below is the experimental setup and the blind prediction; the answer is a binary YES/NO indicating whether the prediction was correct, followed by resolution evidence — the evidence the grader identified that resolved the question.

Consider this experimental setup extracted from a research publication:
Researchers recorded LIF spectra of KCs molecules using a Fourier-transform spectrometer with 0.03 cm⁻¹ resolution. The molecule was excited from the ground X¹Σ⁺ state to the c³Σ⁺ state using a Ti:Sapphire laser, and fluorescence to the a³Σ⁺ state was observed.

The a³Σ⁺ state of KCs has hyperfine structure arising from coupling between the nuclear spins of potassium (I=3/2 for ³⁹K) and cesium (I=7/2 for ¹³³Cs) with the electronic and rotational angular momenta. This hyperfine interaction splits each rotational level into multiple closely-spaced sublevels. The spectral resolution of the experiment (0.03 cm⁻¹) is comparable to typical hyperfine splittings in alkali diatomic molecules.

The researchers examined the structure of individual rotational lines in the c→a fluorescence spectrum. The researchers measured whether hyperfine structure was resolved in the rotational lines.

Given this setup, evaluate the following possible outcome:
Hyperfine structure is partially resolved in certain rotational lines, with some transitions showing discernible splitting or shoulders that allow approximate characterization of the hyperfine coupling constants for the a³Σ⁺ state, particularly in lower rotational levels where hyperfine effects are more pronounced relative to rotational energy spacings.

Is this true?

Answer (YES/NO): NO